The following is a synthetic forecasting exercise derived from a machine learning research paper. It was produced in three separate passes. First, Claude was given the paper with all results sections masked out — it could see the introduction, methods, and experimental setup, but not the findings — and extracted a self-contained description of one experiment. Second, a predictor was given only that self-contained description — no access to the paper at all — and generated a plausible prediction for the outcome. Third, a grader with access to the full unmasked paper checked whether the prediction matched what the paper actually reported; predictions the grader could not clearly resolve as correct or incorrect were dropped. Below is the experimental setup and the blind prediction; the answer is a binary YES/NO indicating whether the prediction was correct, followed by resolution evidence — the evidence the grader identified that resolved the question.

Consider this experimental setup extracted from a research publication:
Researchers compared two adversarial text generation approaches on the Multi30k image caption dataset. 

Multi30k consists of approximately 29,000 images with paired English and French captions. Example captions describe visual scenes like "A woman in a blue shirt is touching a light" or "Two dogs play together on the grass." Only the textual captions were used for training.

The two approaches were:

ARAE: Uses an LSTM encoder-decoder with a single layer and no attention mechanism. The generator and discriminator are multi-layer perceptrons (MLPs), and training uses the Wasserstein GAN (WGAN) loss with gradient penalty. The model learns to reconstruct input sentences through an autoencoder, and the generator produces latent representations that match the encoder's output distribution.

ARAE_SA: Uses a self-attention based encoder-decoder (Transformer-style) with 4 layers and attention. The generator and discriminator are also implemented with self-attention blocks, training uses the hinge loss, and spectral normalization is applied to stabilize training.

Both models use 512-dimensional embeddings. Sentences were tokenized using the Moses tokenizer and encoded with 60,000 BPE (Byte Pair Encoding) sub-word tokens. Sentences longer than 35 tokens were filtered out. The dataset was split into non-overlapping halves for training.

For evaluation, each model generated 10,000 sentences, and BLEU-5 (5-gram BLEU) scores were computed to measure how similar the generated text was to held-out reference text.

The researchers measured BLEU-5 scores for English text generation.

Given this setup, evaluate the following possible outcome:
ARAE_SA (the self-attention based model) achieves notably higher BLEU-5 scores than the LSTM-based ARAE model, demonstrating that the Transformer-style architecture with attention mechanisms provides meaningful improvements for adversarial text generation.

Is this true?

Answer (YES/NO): NO